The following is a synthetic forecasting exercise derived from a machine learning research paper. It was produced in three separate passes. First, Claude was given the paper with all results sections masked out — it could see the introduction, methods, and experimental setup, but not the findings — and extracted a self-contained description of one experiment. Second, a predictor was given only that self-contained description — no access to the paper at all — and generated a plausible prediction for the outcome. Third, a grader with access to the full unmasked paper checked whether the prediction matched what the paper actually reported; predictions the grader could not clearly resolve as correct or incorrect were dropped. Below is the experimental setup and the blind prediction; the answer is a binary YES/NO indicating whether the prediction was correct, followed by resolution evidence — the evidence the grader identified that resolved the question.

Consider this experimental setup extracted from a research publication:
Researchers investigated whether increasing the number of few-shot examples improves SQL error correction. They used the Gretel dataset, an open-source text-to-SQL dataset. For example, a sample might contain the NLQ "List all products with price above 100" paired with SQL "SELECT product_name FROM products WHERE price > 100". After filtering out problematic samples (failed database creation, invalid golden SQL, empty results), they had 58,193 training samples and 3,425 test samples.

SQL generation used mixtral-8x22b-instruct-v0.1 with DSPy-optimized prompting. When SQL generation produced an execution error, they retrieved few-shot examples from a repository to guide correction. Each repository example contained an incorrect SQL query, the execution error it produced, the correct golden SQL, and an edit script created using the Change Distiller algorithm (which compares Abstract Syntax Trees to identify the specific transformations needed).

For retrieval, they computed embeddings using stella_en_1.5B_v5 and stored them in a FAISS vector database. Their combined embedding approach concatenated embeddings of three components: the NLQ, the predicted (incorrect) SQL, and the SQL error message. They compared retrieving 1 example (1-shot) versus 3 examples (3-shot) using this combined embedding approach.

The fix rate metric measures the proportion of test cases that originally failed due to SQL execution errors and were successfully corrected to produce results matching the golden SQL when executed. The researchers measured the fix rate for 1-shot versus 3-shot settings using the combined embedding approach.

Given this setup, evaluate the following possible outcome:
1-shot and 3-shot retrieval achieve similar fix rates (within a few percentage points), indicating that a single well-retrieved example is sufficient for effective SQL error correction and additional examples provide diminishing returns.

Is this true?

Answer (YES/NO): YES